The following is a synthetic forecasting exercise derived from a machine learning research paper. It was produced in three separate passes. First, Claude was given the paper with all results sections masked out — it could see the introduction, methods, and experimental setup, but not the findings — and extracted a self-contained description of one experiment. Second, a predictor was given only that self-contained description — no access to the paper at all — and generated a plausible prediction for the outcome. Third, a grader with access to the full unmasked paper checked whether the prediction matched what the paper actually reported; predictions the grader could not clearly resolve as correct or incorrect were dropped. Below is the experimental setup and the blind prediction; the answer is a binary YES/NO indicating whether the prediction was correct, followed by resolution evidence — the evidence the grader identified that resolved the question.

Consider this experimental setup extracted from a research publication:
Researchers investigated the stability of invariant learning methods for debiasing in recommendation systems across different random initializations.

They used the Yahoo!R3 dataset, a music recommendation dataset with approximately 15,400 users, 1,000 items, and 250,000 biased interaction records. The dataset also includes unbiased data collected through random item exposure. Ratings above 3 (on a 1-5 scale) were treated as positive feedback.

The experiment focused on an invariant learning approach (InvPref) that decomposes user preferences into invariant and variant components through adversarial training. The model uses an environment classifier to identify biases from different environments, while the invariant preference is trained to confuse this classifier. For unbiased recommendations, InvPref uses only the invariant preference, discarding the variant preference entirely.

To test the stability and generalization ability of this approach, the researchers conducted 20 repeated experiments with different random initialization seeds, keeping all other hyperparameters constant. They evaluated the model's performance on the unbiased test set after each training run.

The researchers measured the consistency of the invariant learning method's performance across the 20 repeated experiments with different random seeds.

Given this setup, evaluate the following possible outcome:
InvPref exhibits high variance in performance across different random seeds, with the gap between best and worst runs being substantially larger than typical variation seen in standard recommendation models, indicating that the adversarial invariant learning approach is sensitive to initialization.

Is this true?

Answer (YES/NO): YES